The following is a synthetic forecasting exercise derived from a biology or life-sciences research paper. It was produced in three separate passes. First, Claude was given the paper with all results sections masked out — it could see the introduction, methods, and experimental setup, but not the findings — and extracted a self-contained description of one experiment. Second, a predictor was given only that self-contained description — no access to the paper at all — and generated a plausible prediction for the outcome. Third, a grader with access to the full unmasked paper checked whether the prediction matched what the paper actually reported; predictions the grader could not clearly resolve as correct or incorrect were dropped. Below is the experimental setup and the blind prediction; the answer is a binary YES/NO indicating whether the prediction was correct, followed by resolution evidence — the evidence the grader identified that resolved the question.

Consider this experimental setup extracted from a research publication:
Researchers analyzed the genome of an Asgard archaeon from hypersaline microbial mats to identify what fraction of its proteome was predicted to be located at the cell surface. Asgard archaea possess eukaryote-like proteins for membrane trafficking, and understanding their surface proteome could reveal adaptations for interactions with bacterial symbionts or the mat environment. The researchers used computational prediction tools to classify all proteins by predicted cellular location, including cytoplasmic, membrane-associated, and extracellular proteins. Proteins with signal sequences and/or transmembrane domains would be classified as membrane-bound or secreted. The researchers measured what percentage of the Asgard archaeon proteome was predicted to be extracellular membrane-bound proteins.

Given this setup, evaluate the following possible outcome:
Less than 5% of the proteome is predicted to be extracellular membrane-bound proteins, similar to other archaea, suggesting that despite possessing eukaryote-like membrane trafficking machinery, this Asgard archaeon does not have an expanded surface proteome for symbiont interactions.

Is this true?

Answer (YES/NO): NO